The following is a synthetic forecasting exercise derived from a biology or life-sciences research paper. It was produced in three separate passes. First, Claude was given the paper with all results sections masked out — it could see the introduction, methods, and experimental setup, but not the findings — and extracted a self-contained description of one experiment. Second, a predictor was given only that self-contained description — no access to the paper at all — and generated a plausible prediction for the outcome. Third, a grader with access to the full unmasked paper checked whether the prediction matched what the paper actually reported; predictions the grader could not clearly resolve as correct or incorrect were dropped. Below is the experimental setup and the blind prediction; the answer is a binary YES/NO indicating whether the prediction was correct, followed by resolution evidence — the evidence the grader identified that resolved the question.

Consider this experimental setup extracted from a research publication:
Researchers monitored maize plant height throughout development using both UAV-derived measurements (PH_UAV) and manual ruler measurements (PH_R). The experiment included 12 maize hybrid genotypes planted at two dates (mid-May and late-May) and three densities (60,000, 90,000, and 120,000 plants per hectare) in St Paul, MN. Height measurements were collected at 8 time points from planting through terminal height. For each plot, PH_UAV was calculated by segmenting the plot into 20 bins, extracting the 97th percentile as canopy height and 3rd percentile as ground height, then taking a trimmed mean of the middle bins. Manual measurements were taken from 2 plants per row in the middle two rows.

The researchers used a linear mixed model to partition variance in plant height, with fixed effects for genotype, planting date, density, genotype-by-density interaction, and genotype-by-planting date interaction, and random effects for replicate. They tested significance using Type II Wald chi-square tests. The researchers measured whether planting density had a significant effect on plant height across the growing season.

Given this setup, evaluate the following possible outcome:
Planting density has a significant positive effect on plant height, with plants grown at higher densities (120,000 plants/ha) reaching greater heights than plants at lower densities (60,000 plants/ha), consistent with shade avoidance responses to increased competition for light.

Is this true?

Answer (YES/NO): NO